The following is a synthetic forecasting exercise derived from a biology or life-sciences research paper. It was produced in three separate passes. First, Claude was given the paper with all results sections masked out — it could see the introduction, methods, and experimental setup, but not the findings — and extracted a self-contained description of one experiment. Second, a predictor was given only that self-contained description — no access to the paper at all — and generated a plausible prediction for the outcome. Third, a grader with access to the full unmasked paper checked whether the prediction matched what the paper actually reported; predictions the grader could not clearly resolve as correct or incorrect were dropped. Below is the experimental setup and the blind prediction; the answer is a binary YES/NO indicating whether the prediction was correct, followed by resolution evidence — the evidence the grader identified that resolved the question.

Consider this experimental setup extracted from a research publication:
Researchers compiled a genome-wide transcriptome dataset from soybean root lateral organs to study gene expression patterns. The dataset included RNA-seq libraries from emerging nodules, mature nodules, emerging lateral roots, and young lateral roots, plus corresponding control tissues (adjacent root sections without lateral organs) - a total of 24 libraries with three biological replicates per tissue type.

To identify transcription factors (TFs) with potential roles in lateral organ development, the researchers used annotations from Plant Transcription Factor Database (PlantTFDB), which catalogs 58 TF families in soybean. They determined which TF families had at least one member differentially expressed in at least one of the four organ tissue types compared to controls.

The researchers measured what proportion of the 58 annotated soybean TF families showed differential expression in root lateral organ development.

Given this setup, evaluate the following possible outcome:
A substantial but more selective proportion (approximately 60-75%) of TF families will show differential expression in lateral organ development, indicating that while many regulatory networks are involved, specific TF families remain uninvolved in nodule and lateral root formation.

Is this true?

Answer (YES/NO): NO